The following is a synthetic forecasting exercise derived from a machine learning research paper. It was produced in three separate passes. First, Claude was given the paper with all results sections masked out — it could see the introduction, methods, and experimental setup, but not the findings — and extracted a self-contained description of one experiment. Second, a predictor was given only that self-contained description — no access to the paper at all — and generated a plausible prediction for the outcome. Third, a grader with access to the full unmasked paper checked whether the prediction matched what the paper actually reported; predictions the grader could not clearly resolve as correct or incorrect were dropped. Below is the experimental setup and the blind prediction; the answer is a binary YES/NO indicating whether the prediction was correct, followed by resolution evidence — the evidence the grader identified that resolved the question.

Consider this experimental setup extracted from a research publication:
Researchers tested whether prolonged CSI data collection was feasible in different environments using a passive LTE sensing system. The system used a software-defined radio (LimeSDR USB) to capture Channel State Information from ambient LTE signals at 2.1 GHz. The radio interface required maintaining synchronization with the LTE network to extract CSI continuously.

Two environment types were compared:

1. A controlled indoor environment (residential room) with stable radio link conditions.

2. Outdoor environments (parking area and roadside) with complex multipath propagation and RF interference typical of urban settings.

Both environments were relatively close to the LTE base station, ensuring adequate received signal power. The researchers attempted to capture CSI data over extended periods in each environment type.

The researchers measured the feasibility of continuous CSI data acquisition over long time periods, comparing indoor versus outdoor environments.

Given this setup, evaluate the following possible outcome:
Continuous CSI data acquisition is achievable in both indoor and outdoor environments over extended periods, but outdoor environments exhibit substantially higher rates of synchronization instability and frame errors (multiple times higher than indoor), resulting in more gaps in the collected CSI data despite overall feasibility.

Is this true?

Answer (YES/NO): NO